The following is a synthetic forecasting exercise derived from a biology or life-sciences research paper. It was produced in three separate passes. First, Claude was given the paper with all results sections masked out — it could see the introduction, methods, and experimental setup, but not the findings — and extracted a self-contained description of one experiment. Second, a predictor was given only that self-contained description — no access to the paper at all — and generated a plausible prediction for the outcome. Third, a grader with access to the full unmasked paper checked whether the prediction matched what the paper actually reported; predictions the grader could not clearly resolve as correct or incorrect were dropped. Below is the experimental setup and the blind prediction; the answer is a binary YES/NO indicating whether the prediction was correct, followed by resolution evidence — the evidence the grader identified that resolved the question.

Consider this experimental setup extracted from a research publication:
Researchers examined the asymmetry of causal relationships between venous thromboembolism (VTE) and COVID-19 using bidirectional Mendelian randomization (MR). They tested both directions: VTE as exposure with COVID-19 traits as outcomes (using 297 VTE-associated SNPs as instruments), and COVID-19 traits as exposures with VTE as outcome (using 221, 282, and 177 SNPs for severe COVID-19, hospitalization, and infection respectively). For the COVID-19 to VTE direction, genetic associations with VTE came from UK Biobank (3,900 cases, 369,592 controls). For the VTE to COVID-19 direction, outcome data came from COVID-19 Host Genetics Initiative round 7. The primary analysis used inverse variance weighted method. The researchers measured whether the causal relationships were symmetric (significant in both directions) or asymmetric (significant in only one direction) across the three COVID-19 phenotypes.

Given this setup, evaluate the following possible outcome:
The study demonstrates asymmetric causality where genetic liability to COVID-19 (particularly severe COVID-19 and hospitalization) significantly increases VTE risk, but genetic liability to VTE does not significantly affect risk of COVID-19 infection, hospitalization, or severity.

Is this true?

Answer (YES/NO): NO